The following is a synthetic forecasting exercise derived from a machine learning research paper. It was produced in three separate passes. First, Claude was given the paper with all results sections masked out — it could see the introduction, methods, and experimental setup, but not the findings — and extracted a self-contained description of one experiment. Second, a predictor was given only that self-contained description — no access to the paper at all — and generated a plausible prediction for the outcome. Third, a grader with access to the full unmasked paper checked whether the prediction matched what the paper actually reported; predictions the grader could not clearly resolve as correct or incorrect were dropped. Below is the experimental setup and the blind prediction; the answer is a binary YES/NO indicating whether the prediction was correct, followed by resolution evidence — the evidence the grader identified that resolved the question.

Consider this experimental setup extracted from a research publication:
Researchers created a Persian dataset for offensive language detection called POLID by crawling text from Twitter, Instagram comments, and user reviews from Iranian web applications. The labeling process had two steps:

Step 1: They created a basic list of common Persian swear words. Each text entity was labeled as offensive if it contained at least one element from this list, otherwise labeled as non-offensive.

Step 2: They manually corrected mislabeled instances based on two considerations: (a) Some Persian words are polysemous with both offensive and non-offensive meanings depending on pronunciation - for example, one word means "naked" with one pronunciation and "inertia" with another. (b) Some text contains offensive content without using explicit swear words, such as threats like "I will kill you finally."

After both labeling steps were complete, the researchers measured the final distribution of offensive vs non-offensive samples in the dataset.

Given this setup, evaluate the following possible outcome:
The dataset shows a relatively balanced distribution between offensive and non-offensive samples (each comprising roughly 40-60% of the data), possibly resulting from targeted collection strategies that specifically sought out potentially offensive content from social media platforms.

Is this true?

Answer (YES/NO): YES